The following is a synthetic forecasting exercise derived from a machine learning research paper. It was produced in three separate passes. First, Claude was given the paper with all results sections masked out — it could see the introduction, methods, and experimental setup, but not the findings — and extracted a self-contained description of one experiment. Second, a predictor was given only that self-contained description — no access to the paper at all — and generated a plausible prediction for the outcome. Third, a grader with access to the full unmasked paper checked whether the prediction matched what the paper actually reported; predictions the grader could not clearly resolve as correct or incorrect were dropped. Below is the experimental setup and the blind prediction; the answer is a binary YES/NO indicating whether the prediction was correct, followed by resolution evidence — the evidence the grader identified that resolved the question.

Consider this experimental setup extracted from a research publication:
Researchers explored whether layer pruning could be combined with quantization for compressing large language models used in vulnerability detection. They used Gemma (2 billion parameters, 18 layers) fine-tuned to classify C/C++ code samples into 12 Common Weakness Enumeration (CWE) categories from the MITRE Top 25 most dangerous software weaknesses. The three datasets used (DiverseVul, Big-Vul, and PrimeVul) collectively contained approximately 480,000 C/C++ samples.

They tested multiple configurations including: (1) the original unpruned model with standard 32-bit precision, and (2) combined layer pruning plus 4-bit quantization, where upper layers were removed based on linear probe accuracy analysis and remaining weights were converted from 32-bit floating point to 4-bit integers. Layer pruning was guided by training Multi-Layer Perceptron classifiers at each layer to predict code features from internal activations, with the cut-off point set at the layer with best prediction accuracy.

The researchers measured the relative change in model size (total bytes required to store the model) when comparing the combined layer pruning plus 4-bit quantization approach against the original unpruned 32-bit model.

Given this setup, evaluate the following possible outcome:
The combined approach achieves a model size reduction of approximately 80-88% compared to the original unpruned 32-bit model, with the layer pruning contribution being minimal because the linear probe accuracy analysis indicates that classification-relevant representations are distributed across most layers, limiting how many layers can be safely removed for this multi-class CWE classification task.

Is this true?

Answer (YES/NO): NO